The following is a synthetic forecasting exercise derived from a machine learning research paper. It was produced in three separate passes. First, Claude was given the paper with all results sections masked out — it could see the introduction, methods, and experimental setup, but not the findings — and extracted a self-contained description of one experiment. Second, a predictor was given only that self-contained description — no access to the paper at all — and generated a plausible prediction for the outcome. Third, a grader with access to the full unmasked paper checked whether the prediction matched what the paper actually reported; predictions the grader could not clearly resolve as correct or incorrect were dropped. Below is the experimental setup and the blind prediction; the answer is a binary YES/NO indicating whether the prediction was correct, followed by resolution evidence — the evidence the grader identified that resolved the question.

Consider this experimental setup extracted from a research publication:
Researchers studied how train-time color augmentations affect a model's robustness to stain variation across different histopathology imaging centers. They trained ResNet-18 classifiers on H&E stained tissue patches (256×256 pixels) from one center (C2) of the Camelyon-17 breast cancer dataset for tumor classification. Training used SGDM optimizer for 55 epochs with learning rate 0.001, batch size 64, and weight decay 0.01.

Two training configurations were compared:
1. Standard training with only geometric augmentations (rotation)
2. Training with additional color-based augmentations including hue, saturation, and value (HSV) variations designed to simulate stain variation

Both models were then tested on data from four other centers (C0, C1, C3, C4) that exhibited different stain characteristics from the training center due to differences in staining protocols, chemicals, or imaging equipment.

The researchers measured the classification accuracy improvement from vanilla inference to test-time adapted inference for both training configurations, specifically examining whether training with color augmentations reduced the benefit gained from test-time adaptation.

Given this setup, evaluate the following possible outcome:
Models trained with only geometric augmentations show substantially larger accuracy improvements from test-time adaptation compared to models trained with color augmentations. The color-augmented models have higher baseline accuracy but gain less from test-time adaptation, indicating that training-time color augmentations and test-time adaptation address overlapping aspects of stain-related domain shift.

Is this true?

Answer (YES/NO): YES